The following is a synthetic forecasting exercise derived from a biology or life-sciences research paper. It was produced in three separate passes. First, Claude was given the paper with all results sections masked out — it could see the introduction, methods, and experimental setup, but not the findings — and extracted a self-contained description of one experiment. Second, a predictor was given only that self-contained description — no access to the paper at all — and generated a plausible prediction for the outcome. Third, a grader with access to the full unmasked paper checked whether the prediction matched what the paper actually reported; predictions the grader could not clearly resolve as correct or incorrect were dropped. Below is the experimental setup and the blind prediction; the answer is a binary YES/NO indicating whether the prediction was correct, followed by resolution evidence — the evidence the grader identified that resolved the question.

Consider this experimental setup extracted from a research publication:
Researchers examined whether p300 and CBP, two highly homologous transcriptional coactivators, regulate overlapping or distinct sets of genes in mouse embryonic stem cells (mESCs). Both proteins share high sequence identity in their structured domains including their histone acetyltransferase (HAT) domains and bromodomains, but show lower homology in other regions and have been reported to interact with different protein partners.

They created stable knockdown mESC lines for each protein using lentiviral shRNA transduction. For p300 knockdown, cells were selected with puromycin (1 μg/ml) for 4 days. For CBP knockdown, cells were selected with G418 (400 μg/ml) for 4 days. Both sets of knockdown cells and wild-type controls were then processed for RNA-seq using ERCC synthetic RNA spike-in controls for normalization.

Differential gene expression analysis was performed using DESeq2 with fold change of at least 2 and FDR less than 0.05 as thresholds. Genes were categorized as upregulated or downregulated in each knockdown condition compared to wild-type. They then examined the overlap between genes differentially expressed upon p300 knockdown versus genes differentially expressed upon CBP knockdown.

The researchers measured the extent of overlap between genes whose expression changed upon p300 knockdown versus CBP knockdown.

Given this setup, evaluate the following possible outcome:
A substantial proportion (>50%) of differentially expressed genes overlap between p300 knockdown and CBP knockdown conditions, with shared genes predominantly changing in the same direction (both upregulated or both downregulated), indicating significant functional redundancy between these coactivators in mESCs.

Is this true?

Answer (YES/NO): NO